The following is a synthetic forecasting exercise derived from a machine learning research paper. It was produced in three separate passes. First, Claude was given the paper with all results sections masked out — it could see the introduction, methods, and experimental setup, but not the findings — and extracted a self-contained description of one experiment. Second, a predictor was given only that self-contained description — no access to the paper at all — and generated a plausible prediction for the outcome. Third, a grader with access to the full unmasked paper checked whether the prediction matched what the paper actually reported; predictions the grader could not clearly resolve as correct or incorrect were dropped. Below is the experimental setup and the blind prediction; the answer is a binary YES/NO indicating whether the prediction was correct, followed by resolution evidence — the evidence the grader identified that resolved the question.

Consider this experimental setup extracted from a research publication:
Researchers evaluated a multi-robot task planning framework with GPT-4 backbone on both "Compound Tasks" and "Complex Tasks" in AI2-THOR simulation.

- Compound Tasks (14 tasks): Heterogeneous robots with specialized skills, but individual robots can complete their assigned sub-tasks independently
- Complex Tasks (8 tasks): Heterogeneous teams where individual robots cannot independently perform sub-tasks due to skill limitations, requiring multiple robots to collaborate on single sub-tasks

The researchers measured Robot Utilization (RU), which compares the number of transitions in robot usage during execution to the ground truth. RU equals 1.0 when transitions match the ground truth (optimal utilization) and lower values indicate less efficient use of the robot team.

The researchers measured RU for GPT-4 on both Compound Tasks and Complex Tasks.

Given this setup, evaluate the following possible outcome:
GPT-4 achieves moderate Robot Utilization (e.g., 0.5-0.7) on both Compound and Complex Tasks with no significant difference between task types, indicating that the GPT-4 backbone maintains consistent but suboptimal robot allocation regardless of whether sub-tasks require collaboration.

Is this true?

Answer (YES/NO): NO